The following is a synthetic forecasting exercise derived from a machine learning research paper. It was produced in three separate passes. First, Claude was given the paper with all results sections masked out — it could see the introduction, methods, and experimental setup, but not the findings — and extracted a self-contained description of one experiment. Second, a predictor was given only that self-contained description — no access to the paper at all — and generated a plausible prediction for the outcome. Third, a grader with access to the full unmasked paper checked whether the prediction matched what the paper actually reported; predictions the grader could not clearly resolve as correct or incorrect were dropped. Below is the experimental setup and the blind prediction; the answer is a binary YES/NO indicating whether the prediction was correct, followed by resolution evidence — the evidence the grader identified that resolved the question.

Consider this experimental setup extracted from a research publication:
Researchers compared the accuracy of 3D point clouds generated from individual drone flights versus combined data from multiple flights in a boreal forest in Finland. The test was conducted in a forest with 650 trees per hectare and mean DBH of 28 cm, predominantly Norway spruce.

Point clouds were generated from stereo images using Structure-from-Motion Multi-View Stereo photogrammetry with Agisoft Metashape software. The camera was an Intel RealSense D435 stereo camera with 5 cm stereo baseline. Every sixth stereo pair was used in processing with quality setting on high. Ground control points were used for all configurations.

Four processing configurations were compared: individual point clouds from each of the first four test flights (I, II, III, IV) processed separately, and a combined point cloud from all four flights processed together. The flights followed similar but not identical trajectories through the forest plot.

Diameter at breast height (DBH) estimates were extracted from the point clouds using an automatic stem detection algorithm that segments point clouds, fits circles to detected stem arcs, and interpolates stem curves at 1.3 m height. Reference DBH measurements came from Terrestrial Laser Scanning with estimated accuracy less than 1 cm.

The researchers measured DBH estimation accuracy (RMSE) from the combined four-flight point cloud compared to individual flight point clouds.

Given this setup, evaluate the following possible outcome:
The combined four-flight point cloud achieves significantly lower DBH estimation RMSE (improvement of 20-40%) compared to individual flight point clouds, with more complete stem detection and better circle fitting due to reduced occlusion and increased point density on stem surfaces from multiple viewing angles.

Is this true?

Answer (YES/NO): NO